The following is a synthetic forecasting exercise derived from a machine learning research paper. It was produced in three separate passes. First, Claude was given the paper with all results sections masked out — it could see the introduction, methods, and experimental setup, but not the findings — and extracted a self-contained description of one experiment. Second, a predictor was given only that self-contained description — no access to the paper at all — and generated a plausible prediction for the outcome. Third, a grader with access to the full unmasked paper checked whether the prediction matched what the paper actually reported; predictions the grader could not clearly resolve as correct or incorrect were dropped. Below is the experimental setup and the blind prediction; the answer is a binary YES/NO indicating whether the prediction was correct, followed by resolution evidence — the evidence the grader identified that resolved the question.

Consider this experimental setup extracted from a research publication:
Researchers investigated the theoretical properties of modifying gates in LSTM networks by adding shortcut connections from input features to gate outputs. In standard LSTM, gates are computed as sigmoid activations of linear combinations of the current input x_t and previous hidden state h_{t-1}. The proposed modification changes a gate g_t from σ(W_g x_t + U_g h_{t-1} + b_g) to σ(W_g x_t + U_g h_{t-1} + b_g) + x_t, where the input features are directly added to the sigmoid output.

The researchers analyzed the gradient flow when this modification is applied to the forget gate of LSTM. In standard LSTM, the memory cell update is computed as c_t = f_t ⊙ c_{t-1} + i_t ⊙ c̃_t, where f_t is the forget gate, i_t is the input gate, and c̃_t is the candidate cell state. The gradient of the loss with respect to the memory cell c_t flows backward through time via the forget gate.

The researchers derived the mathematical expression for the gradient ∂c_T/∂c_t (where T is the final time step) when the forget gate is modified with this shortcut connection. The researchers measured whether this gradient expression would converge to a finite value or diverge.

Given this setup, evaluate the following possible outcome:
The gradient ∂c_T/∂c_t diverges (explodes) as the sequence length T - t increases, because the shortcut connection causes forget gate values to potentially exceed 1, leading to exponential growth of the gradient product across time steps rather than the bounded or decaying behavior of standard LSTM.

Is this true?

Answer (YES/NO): YES